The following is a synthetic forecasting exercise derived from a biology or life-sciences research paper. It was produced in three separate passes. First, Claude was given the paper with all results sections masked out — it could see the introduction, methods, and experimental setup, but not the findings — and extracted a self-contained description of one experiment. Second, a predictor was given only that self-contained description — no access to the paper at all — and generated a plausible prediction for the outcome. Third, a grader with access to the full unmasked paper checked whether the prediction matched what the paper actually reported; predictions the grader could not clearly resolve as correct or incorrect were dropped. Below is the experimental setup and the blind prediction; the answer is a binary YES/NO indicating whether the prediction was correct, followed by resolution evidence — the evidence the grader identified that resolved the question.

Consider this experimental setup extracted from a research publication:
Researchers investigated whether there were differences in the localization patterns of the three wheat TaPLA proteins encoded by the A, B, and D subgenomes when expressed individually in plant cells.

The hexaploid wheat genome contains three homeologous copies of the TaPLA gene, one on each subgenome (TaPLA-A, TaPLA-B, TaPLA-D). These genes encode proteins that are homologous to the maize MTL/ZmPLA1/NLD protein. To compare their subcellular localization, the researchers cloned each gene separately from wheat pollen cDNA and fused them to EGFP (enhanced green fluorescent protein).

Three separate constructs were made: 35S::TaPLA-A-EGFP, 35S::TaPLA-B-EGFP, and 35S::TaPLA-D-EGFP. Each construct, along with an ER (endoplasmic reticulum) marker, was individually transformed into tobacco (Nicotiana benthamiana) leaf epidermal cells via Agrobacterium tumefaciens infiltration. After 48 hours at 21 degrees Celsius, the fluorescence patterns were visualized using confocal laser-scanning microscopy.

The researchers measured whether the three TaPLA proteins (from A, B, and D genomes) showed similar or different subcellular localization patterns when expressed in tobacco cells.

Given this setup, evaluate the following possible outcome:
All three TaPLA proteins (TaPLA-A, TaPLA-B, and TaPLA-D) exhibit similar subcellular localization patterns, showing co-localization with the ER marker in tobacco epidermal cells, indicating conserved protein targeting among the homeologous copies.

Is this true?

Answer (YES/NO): YES